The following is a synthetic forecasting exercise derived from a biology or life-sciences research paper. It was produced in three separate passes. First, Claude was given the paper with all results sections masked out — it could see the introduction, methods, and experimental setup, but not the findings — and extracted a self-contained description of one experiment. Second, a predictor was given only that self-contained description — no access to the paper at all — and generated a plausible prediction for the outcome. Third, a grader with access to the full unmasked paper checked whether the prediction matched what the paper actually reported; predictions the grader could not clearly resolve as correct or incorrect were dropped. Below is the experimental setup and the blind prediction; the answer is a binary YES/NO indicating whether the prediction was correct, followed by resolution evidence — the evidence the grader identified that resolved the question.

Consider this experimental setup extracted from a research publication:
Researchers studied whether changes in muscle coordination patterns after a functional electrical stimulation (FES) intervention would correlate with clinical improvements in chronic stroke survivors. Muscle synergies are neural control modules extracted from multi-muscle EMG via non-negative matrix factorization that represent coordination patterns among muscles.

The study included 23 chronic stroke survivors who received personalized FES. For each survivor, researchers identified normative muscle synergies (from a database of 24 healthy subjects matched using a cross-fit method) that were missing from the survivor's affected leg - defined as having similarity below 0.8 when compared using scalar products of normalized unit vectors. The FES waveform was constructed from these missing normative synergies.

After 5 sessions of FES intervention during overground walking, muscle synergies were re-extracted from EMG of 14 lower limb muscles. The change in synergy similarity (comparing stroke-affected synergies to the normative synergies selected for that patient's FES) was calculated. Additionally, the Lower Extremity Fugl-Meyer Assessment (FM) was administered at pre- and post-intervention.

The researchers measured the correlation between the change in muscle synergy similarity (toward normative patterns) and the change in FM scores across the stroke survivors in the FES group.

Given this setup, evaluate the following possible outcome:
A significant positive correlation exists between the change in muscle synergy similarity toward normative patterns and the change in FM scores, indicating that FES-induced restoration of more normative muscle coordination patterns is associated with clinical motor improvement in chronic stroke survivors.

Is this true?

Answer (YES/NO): YES